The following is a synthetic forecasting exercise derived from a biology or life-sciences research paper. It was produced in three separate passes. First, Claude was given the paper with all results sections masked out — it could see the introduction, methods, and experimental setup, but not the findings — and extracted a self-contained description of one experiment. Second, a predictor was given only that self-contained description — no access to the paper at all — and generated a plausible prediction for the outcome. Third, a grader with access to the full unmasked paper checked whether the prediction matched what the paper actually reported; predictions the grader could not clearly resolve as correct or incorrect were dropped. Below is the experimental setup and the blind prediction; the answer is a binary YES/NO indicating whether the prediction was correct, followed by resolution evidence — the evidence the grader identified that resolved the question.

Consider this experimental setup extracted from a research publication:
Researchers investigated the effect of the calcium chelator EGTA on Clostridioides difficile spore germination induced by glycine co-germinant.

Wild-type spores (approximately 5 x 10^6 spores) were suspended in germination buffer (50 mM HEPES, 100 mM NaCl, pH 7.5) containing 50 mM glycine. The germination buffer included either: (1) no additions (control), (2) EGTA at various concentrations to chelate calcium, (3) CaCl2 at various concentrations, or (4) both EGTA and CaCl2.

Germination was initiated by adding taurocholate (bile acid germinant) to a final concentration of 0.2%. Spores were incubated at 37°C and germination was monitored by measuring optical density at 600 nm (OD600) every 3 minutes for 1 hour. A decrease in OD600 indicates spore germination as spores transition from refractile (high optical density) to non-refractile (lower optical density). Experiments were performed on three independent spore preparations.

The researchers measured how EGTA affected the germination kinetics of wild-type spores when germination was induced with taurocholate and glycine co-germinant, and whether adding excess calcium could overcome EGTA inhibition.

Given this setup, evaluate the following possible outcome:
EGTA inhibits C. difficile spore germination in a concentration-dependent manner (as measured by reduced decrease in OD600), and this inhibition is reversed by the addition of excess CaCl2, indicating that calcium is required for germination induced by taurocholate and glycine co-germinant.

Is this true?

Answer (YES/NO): YES